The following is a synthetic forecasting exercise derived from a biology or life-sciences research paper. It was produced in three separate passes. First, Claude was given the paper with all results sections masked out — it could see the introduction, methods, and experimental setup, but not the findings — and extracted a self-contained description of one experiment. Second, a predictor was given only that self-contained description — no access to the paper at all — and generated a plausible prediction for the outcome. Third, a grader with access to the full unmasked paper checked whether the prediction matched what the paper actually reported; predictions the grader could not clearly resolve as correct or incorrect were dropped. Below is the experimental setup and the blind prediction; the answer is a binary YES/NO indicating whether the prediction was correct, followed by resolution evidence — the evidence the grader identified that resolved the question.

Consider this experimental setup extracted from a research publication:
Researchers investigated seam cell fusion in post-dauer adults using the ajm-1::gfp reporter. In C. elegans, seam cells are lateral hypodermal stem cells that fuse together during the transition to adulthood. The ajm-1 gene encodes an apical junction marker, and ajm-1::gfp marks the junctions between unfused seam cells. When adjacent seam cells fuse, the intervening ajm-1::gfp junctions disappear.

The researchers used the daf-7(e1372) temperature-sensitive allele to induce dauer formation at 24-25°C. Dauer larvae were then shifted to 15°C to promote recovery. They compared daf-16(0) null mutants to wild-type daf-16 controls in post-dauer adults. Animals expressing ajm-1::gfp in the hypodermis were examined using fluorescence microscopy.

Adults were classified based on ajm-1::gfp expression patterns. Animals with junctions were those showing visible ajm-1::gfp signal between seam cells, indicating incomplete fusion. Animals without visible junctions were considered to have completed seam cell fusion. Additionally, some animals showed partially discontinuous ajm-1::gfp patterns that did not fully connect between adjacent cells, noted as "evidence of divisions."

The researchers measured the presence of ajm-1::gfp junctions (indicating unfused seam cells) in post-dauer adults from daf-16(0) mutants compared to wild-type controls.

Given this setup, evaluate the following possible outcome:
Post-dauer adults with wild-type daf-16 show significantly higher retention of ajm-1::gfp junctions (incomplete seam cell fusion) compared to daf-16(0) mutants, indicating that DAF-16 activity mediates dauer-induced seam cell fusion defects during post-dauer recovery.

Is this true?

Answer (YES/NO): NO